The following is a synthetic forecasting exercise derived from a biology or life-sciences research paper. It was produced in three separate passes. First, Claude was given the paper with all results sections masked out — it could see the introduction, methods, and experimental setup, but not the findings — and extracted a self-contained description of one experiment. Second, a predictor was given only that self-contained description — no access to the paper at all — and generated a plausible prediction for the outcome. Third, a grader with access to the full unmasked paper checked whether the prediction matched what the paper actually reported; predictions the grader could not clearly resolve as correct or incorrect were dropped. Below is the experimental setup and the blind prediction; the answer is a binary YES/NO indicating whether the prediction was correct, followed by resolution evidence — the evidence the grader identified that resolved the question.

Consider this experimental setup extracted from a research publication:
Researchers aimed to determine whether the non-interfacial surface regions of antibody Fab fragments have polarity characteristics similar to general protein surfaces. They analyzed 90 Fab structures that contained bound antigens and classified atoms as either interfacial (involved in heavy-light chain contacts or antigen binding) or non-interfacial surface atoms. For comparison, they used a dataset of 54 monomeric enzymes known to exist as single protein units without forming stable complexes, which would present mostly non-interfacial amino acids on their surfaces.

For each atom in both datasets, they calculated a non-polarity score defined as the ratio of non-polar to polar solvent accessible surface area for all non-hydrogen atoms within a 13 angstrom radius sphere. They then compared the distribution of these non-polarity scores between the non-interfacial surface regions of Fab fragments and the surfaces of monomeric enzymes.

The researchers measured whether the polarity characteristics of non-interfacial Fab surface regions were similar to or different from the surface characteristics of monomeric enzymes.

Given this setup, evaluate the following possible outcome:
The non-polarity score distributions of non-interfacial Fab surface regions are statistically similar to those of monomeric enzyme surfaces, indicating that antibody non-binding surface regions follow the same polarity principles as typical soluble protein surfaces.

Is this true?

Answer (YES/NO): YES